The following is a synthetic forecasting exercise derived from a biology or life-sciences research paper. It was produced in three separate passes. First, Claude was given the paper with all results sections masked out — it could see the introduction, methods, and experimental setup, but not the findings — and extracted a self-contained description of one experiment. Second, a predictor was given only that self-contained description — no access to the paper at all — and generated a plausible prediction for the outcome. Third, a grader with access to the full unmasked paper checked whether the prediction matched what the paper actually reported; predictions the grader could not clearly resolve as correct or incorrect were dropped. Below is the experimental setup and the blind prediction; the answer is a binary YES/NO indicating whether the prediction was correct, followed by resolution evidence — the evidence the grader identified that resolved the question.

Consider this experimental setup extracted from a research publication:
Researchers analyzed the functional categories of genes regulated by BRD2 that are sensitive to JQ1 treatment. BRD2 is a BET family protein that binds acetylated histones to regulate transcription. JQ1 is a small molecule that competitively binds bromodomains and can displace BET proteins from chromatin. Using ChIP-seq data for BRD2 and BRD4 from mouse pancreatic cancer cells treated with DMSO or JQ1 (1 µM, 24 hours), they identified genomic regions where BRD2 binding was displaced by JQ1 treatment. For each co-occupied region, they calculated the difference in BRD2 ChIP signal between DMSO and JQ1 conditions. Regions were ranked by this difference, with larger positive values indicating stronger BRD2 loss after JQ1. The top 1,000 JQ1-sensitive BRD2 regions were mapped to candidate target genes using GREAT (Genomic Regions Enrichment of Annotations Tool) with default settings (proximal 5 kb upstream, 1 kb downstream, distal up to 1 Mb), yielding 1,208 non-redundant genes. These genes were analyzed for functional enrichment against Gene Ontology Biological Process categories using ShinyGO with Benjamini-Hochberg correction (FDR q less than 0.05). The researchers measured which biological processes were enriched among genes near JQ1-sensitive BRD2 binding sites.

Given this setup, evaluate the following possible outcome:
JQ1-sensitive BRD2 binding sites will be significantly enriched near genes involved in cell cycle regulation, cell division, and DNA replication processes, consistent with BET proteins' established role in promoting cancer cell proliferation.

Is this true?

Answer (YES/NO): NO